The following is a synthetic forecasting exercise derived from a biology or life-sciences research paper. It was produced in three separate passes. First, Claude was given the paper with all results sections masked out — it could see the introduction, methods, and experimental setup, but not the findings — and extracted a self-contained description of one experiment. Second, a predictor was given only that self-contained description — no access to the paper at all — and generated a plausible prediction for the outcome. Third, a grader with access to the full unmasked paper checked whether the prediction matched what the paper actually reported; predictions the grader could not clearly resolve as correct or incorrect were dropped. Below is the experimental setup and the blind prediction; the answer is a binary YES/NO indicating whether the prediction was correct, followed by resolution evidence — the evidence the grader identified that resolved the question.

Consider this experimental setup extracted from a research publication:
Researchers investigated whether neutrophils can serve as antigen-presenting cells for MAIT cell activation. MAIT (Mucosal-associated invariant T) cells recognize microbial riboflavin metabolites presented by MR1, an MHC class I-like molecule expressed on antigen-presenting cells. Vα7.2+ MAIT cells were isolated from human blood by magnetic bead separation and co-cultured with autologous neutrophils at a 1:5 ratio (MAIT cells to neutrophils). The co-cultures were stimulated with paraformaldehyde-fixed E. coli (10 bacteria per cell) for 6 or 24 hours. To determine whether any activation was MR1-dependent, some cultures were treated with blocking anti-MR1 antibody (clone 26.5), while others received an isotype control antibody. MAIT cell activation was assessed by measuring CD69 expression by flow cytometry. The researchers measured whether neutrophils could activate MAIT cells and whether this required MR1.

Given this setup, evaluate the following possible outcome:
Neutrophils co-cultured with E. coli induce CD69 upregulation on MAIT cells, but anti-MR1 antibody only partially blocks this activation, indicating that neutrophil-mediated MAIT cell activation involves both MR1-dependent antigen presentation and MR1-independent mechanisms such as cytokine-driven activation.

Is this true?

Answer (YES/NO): NO